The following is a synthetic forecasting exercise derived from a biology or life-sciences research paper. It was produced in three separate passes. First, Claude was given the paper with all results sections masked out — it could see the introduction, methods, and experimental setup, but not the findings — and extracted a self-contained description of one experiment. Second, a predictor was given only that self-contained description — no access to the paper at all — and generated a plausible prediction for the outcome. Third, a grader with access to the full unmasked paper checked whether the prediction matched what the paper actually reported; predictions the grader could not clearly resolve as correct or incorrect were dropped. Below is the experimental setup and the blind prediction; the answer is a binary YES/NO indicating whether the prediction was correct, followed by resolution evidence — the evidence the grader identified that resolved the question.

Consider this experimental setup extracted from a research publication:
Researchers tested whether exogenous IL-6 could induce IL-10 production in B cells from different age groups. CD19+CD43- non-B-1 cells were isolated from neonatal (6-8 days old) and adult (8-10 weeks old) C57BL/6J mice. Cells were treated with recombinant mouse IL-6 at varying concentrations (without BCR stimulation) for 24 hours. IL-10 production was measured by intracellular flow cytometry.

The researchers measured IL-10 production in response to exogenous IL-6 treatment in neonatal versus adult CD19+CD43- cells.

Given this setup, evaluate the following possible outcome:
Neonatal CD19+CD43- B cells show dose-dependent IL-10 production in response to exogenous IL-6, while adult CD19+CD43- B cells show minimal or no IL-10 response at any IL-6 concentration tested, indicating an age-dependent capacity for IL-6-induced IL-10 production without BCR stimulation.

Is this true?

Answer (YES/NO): YES